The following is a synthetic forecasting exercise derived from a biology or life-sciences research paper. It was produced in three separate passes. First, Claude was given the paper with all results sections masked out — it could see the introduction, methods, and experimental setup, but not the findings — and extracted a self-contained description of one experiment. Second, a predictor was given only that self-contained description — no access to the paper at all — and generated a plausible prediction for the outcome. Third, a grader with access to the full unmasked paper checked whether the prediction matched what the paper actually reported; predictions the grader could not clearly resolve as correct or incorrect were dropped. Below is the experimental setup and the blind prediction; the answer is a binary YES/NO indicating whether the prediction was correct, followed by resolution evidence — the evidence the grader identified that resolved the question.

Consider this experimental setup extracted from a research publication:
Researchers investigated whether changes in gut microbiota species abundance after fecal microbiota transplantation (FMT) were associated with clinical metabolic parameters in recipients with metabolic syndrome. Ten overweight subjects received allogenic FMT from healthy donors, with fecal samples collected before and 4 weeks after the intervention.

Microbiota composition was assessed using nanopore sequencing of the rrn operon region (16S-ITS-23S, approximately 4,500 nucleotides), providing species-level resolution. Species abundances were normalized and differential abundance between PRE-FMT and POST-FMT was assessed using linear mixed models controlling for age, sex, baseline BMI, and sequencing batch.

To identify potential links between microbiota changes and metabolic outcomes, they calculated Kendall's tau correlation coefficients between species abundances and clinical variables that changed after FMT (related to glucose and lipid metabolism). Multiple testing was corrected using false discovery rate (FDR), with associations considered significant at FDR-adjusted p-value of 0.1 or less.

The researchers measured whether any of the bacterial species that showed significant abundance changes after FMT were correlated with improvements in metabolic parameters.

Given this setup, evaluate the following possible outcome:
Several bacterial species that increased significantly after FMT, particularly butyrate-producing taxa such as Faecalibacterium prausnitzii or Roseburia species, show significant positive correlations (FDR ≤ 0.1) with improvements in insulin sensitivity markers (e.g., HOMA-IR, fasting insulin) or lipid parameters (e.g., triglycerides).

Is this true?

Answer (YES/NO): NO